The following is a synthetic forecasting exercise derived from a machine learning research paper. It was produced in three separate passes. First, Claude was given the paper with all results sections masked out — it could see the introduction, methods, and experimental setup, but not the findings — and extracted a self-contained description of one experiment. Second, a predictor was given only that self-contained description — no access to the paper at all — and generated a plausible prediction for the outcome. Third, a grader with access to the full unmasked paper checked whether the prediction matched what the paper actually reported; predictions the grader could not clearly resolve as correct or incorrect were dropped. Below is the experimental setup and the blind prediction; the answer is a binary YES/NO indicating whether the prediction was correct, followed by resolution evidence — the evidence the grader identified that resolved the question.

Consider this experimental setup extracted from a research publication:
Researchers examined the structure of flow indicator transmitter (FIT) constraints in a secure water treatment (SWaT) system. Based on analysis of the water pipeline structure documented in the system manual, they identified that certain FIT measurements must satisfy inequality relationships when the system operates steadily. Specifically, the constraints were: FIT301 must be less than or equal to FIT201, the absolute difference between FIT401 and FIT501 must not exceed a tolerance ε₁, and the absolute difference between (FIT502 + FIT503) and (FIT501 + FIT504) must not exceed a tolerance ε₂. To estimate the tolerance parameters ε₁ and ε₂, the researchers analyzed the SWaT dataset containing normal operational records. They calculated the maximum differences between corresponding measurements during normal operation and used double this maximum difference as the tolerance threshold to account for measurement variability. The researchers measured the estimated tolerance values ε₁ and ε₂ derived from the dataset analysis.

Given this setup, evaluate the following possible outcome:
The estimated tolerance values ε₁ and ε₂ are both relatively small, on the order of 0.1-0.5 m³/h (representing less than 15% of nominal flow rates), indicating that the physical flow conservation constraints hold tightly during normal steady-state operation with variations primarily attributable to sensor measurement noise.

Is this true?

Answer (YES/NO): NO